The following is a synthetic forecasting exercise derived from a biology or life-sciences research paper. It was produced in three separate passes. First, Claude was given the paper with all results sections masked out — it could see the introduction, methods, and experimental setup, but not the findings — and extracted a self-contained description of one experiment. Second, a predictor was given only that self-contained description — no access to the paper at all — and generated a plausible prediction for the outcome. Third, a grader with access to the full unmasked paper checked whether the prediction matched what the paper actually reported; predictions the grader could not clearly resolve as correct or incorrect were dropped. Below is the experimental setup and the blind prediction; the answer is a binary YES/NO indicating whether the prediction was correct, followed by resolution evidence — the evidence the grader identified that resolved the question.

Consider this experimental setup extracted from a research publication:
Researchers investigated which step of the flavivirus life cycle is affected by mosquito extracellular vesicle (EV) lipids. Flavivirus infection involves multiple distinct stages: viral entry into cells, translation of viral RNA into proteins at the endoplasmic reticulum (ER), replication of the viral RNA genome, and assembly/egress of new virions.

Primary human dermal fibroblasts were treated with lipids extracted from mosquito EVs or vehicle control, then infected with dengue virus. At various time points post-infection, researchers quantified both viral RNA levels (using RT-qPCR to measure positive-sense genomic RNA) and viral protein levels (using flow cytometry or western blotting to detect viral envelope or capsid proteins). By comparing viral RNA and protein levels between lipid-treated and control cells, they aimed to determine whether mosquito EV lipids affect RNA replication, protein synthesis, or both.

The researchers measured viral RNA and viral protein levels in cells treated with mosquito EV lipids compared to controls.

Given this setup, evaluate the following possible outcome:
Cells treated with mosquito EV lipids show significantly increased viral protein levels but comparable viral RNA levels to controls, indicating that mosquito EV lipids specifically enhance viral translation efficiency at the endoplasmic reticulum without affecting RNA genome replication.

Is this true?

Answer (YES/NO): NO